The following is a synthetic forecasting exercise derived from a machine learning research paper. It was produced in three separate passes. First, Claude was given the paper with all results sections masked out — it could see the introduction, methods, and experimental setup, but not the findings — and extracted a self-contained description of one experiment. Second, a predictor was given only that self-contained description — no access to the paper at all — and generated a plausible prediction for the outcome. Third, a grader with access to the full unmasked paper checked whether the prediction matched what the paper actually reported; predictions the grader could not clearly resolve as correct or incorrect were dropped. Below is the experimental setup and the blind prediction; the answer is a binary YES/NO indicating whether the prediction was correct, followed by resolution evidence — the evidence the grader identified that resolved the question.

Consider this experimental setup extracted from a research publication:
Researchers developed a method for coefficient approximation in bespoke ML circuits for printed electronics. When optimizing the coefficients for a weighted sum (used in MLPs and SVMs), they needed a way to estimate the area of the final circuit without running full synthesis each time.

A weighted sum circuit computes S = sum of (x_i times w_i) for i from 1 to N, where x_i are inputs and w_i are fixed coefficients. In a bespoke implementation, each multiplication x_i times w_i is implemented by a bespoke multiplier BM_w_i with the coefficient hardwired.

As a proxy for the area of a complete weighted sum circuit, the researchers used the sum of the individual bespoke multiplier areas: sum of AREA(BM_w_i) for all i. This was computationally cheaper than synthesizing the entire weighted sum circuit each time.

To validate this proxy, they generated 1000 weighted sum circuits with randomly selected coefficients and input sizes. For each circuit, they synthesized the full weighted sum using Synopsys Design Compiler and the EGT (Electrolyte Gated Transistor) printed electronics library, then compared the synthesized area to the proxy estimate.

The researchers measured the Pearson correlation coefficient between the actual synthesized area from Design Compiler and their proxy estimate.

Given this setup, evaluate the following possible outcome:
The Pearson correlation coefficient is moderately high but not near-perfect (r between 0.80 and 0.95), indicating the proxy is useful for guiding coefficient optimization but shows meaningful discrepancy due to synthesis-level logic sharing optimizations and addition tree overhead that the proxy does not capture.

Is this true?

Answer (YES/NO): YES